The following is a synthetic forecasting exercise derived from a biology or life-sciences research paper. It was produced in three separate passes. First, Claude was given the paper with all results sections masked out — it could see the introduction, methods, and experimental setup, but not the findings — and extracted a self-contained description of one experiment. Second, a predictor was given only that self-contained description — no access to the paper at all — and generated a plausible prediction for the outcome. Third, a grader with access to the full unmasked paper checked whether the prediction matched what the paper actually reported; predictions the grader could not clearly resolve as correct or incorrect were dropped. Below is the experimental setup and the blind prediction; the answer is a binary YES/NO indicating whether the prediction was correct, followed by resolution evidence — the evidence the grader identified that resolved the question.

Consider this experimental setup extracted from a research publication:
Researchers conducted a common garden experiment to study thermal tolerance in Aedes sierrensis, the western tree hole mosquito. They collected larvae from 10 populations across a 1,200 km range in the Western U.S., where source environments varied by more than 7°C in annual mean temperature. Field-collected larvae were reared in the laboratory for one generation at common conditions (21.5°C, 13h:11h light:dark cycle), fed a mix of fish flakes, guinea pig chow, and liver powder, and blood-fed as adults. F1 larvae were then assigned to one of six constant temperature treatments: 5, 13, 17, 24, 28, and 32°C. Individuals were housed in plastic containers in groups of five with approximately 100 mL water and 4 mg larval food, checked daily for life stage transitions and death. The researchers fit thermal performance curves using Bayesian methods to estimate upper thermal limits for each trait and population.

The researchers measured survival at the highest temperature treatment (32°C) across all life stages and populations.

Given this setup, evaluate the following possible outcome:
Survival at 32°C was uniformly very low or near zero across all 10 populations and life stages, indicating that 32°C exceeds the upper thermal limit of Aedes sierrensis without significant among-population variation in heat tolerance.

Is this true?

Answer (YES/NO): YES